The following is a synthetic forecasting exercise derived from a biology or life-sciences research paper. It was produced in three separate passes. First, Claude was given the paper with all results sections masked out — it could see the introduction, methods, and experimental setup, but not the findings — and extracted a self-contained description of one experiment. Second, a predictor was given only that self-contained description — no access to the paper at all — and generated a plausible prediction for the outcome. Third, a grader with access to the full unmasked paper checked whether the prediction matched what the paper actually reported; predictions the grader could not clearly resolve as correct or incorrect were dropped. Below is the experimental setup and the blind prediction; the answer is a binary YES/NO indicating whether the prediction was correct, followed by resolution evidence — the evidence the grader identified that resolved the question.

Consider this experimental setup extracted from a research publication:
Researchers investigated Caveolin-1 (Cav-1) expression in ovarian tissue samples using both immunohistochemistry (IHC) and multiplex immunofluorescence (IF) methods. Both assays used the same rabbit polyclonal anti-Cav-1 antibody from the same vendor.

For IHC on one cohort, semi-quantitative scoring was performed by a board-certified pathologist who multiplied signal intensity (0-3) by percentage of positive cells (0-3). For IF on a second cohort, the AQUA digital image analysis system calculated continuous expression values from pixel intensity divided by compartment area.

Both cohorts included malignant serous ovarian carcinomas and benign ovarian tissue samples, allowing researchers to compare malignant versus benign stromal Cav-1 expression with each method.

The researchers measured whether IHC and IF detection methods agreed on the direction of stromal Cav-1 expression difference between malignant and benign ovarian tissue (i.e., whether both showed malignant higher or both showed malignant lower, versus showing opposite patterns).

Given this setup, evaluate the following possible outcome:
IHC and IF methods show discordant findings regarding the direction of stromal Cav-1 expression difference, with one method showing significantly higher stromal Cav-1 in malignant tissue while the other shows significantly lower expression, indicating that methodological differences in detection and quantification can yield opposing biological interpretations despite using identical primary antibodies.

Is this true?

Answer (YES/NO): NO